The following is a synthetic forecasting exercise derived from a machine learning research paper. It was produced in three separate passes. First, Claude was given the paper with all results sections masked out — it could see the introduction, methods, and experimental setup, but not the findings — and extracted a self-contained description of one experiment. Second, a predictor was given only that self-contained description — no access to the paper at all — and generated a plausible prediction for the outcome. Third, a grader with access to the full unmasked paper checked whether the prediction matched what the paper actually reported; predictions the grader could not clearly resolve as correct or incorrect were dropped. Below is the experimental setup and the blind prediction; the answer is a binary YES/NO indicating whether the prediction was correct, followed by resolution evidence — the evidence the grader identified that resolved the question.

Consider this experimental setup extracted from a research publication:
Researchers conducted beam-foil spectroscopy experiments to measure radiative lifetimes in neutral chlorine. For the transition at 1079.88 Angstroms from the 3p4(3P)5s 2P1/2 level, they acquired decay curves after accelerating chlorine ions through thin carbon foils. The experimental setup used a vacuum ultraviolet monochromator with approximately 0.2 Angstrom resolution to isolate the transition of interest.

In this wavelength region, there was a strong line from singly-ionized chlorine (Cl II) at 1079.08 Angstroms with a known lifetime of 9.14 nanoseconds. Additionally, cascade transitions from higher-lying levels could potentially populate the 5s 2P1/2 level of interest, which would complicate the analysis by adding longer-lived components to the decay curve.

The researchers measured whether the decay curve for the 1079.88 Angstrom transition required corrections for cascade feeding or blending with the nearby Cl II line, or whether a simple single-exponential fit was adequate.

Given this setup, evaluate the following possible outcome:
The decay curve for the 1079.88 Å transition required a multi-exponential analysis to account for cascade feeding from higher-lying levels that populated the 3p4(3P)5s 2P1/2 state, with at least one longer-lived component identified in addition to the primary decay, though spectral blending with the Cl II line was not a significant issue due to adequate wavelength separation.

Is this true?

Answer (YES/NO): NO